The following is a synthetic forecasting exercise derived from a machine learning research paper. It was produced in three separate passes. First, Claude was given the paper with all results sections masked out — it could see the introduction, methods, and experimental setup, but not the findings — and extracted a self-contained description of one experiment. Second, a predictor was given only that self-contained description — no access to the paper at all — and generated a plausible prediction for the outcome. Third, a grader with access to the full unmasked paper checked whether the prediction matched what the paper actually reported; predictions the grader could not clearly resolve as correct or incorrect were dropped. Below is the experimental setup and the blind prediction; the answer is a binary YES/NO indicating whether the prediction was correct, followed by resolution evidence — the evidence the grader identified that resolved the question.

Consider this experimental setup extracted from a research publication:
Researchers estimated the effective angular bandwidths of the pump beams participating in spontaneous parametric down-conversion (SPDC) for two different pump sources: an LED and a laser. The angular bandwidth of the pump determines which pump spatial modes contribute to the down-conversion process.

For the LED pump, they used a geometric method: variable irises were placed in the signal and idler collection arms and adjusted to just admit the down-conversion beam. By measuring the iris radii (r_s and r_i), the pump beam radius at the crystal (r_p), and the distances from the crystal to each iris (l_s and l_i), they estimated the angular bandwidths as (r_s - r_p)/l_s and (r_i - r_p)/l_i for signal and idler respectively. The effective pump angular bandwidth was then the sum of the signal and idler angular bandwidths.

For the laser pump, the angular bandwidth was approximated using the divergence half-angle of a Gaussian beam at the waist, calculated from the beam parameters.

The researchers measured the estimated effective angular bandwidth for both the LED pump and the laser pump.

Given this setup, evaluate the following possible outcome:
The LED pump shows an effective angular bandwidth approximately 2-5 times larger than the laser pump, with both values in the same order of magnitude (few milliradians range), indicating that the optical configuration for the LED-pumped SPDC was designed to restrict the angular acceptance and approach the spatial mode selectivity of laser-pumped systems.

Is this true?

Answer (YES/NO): NO